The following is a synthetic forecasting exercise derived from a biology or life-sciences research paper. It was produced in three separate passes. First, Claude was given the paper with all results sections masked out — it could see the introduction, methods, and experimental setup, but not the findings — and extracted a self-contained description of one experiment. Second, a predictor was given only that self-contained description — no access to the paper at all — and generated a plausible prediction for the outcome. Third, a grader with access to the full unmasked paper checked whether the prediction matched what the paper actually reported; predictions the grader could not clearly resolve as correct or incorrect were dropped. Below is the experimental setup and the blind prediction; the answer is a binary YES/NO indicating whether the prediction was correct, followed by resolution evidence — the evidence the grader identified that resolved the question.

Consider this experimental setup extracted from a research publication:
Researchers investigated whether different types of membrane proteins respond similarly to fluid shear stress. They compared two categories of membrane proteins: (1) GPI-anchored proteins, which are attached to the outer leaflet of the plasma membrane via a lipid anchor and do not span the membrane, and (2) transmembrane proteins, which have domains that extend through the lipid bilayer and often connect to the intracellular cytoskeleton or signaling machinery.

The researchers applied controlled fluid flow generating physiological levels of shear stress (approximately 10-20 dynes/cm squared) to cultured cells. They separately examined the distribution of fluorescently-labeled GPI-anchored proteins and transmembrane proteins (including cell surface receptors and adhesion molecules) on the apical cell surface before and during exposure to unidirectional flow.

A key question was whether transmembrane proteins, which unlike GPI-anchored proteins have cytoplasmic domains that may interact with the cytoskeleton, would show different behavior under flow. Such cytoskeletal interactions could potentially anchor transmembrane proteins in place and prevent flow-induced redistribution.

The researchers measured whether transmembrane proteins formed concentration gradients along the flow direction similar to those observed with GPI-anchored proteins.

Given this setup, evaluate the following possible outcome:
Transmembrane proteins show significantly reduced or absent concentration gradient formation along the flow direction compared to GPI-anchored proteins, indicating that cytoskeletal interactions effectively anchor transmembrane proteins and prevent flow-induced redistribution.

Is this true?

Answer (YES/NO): NO